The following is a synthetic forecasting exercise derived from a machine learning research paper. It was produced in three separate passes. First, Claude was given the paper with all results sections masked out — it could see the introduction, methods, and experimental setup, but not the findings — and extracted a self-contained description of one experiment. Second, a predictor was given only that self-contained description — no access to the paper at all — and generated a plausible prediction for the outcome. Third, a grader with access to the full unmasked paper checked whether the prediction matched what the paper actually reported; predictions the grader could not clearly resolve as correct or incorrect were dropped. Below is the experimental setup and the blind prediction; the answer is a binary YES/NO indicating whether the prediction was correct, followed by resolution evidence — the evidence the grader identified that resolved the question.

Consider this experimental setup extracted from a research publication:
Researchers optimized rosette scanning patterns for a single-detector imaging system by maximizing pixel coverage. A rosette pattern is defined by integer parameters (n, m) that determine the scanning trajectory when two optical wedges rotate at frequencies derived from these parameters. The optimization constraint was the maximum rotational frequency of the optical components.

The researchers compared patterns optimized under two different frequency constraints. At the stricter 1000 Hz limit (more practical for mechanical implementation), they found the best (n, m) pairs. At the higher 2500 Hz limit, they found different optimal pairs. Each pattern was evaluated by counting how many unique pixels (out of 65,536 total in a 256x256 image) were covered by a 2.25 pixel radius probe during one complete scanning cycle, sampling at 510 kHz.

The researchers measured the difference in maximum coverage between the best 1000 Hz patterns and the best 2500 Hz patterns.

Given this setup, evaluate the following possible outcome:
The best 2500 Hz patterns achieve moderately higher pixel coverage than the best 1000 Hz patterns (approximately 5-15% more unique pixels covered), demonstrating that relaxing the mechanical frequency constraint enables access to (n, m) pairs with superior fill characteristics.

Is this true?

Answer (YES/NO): NO